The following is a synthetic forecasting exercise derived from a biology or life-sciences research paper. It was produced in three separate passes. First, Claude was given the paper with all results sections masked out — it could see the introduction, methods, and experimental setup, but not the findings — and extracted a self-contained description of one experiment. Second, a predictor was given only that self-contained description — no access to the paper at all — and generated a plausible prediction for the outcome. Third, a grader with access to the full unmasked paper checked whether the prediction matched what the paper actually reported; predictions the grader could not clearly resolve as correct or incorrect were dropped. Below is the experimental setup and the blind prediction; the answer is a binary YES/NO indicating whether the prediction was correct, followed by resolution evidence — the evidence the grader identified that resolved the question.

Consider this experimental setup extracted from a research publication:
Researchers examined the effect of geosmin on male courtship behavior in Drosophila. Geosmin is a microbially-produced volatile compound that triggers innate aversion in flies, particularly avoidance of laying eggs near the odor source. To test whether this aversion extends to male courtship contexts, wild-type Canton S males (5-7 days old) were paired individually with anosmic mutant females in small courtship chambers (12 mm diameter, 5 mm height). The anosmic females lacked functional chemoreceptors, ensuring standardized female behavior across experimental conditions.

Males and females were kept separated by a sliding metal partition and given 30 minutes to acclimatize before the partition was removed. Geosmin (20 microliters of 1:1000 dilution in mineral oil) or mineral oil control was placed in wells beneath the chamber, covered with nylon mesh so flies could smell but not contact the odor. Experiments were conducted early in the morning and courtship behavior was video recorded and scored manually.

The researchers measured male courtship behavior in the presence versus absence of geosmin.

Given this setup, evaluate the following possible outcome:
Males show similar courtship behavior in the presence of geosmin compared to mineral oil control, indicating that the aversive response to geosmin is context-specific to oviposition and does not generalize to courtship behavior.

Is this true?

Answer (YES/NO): YES